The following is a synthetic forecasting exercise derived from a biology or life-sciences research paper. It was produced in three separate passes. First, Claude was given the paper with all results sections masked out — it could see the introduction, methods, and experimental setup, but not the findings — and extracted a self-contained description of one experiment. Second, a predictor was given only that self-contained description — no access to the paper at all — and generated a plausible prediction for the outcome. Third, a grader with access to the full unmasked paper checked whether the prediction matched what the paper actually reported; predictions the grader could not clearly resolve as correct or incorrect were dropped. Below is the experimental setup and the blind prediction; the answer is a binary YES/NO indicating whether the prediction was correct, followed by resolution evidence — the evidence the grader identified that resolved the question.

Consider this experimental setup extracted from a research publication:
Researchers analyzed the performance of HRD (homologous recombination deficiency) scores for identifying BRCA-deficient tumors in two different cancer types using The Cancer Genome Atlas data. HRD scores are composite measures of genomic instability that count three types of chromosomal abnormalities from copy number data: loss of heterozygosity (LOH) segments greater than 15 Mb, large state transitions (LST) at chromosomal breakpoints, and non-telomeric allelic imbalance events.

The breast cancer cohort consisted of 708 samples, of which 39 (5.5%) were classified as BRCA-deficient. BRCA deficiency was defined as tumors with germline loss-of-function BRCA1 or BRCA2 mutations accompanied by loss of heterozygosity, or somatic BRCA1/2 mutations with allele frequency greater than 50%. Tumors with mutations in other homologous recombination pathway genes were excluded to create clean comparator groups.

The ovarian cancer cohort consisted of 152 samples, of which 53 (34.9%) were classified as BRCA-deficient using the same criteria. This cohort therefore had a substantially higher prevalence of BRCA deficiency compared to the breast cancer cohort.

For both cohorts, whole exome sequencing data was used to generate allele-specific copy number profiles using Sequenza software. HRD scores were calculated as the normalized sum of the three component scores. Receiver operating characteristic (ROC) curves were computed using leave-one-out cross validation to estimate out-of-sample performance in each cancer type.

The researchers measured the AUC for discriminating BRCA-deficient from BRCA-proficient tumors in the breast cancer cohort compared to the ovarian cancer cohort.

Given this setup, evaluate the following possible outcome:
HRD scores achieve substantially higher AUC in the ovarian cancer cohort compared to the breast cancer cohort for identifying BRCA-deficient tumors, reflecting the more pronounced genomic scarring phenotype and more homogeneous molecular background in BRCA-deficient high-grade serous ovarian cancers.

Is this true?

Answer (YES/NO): NO